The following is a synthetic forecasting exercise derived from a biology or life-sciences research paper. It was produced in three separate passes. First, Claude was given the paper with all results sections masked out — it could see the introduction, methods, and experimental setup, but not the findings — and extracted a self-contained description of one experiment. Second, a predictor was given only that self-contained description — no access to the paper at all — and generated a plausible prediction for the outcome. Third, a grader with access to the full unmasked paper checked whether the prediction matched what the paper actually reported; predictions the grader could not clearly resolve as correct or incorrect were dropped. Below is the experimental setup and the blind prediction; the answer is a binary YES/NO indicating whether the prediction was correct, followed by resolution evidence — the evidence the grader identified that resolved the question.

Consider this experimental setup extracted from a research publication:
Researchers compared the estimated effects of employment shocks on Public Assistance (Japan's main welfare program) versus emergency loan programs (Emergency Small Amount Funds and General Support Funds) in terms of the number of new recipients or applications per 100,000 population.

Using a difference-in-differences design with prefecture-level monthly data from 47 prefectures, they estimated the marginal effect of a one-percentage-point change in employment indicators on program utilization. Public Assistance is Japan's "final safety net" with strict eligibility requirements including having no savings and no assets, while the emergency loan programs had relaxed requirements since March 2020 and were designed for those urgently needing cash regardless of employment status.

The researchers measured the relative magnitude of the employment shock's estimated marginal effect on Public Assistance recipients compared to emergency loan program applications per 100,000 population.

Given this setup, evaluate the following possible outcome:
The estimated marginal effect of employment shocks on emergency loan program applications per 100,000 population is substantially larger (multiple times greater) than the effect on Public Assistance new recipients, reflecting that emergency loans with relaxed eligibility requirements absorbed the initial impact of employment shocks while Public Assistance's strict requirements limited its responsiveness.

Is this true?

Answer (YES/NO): YES